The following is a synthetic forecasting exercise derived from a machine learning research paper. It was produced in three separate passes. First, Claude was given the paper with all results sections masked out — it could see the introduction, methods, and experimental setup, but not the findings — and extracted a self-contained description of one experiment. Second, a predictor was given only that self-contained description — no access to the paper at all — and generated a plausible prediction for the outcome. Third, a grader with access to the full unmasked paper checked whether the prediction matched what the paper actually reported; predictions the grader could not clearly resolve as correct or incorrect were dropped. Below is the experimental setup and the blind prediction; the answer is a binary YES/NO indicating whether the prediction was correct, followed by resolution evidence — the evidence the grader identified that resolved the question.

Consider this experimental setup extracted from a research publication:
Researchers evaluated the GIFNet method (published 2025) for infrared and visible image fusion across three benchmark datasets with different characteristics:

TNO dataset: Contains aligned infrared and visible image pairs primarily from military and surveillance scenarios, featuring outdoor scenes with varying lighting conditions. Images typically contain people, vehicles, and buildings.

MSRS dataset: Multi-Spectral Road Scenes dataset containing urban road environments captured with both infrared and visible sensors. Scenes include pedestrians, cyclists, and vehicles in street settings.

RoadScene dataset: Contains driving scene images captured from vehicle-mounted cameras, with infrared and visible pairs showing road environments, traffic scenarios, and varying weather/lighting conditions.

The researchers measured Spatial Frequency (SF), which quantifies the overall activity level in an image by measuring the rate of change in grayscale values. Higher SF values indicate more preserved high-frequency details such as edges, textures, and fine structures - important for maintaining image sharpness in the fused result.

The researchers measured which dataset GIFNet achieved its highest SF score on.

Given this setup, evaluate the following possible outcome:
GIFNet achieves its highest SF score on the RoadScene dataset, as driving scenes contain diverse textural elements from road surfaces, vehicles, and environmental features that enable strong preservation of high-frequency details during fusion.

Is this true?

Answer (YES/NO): NO